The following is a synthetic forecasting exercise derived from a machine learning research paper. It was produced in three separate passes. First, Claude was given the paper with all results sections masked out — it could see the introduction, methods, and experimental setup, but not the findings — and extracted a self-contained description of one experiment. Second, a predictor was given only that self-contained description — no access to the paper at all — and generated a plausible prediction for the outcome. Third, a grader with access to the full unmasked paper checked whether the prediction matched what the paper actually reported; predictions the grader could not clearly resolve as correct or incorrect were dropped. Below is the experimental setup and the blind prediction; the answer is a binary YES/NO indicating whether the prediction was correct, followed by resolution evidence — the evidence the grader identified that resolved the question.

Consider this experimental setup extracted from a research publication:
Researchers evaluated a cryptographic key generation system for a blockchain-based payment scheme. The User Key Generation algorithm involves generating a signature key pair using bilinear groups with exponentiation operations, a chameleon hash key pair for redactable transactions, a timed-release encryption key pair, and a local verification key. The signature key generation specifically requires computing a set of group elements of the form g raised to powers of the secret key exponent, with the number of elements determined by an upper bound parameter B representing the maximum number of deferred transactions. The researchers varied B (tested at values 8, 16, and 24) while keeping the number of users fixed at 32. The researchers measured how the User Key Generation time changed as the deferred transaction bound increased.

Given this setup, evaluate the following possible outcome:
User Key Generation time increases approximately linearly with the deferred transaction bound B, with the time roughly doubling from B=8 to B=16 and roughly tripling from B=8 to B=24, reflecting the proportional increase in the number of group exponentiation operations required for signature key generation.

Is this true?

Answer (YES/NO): NO